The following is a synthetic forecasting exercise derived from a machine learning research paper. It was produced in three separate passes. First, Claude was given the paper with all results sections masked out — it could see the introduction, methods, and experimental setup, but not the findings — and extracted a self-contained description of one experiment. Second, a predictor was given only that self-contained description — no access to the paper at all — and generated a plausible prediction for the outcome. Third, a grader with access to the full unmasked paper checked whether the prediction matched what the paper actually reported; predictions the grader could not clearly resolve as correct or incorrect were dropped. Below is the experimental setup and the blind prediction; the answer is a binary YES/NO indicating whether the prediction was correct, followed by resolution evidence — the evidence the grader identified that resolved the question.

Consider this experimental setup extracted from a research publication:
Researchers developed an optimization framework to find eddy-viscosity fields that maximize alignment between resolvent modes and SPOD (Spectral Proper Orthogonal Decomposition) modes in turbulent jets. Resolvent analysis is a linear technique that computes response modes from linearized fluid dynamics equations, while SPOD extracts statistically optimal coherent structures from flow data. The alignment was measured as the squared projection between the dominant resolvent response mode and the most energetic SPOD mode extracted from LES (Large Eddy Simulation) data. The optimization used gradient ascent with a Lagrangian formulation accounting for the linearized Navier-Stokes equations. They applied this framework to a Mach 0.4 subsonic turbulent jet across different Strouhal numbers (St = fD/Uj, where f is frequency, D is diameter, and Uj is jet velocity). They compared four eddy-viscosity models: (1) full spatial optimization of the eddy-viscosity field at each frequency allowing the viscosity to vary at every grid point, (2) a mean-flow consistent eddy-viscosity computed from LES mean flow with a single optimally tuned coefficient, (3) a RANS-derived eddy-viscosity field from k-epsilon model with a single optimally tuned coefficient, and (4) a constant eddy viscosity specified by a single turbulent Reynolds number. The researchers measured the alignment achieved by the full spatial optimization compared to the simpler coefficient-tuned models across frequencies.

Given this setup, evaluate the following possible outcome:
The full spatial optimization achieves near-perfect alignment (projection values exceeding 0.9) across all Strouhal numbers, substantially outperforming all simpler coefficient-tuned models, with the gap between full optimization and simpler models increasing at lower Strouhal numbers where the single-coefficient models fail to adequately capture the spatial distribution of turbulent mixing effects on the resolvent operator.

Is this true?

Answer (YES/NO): NO